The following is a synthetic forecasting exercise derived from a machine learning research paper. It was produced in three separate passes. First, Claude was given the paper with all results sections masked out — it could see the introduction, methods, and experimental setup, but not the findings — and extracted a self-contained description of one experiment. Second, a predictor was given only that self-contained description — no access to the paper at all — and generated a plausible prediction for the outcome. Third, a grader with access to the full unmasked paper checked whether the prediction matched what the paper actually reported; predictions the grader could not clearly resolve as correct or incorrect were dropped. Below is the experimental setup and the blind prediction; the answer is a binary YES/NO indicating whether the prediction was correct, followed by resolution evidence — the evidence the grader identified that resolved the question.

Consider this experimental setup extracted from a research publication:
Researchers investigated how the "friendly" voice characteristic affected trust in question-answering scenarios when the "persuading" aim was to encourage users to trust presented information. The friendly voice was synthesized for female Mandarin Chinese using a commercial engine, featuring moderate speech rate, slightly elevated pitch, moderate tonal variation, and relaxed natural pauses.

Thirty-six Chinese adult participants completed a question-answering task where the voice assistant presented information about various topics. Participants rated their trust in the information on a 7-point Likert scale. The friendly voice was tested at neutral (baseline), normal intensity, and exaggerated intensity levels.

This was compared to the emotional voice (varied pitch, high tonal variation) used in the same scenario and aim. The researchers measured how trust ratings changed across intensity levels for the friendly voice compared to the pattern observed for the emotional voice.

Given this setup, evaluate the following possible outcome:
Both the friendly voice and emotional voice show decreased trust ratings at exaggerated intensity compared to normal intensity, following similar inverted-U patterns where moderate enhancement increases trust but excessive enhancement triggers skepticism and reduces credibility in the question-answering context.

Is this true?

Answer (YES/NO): NO